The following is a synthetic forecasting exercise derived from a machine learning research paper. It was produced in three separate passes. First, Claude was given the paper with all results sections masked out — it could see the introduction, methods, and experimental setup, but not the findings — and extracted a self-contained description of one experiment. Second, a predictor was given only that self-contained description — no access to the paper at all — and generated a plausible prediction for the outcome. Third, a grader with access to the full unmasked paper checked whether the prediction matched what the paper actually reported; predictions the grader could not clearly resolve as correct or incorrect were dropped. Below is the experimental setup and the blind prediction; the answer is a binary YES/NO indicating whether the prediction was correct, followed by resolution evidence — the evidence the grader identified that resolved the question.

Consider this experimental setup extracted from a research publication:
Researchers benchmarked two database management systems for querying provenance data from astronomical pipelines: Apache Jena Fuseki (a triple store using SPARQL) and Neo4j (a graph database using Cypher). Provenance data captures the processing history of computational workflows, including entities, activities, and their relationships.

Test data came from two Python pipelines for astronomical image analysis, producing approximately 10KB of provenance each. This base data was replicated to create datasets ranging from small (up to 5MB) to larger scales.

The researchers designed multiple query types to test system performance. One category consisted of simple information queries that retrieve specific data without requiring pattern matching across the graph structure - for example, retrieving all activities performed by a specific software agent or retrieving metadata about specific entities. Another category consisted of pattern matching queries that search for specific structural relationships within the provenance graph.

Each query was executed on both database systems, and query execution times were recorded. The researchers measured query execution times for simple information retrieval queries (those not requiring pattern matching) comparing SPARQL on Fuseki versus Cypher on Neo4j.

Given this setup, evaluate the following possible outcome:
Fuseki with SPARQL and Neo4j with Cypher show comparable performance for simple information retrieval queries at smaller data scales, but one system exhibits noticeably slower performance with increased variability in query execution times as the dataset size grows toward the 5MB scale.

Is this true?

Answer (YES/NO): NO